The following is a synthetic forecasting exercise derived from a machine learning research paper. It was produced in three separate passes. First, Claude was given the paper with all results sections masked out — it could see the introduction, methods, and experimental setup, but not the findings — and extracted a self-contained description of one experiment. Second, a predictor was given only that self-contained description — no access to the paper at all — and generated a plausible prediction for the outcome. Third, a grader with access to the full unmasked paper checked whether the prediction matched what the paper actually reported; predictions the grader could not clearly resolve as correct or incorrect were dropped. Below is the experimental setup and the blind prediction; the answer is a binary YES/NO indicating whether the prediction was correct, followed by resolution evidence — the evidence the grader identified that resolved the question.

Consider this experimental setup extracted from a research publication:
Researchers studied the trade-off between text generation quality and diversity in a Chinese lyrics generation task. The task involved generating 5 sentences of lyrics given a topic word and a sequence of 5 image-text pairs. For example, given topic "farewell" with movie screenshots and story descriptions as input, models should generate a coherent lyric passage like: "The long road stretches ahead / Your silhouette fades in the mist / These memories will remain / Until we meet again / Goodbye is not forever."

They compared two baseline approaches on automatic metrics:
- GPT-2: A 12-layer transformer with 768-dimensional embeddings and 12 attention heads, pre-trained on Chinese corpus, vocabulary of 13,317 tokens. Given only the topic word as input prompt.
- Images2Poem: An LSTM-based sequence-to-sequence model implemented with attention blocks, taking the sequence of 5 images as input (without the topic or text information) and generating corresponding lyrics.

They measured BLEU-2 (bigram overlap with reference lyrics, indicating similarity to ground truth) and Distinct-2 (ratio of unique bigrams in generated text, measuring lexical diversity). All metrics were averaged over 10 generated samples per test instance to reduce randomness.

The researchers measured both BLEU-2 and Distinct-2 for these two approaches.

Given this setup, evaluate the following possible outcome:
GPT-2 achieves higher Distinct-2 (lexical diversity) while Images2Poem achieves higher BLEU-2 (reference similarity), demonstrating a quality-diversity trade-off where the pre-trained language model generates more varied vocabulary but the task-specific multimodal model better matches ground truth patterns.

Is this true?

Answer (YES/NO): NO